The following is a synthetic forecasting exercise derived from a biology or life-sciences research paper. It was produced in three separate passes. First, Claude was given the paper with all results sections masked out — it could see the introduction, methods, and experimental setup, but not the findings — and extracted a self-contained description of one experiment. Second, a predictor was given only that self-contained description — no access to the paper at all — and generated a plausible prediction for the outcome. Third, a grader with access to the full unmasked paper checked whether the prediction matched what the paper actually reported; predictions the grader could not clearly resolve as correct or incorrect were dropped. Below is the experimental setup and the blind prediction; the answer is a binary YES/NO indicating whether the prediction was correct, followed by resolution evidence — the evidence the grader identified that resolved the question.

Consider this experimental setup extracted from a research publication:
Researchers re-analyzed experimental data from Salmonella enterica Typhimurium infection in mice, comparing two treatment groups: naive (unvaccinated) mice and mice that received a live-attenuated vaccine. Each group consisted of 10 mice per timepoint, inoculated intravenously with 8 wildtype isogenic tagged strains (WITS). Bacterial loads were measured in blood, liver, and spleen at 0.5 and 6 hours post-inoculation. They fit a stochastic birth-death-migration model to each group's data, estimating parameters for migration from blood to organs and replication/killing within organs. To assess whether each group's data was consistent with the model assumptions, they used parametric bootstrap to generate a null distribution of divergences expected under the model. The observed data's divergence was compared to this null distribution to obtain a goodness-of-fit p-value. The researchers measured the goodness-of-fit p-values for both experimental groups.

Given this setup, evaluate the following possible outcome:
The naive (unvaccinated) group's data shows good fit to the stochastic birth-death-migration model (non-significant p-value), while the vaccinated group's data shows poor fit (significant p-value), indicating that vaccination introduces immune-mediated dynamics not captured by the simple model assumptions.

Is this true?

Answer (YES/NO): NO